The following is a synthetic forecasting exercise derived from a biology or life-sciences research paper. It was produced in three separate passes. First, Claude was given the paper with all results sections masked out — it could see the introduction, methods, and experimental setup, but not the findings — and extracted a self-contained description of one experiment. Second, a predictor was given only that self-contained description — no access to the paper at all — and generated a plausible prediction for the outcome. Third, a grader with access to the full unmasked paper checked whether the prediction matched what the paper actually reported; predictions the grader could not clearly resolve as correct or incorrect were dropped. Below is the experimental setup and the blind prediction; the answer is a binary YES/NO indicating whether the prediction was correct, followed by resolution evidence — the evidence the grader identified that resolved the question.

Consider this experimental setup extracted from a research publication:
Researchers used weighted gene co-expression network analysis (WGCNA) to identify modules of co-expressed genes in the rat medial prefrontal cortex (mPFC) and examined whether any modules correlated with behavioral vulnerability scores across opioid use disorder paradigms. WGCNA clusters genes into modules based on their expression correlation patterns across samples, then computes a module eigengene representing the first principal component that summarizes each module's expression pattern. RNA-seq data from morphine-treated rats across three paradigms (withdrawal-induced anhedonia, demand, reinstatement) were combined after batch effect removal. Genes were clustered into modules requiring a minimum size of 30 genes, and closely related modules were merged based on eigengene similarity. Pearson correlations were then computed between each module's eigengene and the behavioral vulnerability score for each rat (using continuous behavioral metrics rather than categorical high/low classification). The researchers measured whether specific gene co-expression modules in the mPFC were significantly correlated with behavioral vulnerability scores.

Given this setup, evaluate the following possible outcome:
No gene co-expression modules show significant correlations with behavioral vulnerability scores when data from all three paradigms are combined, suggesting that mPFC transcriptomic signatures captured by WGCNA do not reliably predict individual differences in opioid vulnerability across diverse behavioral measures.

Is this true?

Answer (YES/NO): NO